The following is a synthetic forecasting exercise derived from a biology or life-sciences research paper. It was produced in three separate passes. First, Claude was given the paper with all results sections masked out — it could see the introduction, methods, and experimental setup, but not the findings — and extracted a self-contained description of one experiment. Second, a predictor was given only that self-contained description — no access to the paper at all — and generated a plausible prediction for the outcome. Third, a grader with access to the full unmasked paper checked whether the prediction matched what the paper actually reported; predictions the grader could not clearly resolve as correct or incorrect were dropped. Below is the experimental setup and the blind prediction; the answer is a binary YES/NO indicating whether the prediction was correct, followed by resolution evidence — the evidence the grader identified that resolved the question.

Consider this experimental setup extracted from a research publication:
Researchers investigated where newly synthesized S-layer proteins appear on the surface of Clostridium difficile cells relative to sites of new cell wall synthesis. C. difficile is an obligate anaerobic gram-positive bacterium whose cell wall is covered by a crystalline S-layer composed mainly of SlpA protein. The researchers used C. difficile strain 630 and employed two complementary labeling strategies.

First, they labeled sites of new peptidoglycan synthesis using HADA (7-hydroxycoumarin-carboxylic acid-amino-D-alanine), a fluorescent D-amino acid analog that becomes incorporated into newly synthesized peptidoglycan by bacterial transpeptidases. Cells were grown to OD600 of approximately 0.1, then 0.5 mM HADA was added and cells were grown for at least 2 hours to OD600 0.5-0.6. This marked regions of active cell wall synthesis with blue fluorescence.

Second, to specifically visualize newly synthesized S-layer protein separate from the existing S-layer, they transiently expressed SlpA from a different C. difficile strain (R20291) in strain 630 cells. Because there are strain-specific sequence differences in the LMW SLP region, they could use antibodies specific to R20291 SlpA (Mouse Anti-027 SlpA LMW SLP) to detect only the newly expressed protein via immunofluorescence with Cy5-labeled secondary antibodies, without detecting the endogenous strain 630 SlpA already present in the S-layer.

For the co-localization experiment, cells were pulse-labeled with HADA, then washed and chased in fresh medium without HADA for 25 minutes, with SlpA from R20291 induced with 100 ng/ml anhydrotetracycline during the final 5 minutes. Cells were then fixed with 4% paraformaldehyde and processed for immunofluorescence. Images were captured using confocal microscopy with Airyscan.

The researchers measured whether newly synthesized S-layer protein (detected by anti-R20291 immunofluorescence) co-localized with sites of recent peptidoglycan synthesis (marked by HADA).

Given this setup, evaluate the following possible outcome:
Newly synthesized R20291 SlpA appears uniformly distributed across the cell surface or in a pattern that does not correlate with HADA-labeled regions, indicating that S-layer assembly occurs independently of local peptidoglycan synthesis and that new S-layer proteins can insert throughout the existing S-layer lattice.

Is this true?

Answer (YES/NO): NO